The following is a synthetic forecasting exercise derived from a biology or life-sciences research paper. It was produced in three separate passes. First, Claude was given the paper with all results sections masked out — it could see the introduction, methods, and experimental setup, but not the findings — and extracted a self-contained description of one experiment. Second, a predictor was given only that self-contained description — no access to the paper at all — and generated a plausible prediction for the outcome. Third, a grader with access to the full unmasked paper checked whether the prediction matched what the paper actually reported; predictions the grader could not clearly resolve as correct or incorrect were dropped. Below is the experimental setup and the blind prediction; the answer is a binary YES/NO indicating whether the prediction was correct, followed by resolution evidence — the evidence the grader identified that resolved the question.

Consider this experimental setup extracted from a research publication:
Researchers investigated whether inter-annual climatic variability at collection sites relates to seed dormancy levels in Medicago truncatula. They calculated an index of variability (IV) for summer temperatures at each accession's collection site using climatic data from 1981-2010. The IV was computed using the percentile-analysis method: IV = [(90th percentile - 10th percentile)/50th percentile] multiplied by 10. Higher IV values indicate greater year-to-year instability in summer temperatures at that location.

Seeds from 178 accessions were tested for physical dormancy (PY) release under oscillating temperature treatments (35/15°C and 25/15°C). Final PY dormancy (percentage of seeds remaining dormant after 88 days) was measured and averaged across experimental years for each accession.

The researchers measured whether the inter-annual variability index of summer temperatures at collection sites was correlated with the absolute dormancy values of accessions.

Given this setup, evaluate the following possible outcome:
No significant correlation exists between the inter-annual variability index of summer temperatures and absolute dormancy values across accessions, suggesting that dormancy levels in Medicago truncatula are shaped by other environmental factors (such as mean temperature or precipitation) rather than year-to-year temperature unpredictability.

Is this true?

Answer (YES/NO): NO